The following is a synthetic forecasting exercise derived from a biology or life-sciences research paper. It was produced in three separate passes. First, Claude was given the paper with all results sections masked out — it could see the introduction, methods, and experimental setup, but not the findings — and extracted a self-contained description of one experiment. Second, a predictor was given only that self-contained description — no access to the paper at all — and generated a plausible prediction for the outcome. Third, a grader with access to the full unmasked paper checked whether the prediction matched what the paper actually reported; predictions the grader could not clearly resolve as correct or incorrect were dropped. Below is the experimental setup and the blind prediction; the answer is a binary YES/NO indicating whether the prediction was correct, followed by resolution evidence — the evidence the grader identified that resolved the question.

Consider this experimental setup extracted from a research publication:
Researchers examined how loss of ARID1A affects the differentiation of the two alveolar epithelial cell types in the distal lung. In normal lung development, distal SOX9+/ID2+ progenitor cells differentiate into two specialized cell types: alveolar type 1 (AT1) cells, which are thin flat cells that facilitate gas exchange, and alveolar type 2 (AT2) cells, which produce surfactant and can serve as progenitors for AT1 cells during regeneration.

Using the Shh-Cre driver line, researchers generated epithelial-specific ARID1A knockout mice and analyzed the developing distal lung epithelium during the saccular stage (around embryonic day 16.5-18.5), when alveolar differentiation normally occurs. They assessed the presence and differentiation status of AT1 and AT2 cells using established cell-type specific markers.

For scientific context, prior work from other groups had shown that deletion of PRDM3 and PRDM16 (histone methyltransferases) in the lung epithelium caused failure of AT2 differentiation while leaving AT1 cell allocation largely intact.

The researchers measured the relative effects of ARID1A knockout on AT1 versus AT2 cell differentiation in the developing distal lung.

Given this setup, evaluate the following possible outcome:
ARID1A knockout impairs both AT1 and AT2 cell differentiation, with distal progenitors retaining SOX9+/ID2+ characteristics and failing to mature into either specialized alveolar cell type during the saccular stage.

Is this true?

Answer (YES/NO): NO